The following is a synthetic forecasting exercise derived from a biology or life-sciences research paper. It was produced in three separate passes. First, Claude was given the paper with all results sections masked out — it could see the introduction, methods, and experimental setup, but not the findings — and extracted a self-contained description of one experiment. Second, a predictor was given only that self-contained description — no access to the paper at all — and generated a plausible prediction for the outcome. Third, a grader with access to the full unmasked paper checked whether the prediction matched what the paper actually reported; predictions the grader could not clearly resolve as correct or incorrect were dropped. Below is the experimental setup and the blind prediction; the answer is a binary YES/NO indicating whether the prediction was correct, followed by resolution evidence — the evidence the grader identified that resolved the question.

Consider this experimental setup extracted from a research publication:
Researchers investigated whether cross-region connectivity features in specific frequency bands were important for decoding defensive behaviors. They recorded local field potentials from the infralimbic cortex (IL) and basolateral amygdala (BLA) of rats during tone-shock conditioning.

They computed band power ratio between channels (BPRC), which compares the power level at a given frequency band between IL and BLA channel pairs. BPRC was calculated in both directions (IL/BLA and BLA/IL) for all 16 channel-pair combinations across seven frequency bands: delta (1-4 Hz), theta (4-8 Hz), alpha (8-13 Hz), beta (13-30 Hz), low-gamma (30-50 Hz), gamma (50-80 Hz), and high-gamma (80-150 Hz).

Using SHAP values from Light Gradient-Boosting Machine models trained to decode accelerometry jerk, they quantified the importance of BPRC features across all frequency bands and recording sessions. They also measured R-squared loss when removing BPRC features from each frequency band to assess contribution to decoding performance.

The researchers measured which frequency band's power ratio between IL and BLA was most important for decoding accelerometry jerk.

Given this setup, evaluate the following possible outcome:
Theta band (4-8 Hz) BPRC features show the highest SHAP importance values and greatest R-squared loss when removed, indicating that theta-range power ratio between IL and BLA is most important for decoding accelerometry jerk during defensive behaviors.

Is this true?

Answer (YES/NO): NO